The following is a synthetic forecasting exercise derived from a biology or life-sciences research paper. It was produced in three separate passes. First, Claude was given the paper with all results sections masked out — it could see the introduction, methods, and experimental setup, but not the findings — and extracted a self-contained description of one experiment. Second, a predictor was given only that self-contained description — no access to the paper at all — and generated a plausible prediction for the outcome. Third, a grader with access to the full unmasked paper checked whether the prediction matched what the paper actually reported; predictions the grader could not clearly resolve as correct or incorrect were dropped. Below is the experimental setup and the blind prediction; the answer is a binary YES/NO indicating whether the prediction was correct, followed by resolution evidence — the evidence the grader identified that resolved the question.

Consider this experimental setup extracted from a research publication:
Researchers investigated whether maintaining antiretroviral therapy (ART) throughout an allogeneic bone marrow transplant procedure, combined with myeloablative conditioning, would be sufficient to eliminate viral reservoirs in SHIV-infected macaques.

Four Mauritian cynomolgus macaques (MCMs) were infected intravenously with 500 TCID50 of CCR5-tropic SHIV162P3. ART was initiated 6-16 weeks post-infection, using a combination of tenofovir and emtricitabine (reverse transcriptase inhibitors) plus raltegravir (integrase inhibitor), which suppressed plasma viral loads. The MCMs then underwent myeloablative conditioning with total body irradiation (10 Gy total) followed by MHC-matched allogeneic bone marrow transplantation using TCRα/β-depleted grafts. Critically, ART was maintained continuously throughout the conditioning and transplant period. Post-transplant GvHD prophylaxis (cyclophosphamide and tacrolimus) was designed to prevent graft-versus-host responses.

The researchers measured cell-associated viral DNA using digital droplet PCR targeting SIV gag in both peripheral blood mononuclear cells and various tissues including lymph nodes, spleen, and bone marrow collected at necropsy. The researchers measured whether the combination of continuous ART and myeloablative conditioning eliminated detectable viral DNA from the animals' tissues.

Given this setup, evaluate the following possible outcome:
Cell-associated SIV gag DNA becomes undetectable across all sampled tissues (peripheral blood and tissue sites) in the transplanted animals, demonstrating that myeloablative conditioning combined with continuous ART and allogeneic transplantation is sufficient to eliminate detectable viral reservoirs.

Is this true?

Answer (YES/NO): NO